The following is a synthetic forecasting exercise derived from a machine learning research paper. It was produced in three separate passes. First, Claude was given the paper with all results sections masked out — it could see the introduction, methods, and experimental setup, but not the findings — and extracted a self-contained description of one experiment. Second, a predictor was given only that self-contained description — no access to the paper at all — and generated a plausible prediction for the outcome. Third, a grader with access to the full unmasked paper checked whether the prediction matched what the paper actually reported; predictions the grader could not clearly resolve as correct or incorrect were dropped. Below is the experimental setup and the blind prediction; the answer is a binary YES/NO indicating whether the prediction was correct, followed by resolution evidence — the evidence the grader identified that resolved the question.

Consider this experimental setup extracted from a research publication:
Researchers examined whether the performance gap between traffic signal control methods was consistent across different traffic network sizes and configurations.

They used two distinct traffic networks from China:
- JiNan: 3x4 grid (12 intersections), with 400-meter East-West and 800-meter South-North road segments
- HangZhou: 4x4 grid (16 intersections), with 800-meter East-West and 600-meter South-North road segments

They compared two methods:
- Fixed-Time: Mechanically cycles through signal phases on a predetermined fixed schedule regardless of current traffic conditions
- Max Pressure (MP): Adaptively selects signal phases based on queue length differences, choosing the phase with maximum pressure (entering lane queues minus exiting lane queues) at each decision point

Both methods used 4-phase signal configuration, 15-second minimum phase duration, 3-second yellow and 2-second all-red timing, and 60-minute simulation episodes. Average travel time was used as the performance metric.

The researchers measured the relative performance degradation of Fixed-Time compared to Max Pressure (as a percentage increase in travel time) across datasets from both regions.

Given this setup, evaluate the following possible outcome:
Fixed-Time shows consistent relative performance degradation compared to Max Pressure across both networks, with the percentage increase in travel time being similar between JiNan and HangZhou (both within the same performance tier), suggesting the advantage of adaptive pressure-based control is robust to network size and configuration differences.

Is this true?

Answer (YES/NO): NO